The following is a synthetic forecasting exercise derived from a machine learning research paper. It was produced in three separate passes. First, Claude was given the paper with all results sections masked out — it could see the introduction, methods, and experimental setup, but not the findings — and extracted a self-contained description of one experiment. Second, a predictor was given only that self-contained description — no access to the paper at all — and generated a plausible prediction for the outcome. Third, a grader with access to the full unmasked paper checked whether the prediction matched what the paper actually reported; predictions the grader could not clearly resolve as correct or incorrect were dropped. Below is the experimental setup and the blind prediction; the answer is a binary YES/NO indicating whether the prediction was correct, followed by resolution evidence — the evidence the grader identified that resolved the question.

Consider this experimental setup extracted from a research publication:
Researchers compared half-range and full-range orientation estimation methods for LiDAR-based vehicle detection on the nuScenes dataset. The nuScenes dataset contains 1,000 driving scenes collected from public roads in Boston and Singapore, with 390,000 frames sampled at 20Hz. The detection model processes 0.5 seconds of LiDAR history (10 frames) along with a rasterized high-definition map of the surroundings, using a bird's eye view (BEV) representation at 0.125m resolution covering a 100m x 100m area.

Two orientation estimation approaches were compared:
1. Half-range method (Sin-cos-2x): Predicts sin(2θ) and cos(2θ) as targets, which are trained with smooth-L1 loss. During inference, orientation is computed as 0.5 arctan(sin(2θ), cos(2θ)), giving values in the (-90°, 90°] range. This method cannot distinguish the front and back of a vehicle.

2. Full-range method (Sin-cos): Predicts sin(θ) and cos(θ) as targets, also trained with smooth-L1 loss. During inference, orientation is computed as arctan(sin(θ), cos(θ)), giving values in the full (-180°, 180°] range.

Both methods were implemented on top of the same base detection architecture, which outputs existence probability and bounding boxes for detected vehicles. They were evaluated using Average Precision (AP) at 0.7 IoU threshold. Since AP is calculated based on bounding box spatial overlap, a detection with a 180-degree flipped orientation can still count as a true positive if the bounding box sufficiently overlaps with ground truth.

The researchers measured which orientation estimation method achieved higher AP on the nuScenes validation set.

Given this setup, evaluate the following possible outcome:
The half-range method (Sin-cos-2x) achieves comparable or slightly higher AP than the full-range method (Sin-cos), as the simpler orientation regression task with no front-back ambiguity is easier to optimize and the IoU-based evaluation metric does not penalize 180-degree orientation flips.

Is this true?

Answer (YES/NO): NO